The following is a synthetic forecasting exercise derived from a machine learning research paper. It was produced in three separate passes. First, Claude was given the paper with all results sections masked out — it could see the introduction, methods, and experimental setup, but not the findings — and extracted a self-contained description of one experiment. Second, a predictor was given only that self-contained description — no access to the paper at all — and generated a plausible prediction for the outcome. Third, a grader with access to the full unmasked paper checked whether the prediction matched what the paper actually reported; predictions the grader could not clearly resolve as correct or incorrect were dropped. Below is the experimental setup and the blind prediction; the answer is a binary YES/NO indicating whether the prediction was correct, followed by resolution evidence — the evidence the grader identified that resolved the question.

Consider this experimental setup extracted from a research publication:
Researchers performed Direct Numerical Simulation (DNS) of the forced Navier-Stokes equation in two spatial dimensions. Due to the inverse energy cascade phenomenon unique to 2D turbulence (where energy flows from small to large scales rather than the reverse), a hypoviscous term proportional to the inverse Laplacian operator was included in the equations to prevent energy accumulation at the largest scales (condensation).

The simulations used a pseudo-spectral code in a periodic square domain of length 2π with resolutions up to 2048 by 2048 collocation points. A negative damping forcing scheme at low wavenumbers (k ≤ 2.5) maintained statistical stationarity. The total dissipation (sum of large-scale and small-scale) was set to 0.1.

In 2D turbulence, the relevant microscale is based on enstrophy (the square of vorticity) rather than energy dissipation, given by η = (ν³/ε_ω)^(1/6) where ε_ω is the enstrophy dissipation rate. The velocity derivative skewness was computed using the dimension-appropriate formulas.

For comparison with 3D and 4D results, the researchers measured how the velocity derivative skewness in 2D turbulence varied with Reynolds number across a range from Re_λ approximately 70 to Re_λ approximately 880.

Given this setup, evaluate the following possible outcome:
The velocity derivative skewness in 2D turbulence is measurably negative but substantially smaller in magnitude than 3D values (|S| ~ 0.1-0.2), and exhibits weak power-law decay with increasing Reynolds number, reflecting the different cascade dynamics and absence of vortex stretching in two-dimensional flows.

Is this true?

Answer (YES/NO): NO